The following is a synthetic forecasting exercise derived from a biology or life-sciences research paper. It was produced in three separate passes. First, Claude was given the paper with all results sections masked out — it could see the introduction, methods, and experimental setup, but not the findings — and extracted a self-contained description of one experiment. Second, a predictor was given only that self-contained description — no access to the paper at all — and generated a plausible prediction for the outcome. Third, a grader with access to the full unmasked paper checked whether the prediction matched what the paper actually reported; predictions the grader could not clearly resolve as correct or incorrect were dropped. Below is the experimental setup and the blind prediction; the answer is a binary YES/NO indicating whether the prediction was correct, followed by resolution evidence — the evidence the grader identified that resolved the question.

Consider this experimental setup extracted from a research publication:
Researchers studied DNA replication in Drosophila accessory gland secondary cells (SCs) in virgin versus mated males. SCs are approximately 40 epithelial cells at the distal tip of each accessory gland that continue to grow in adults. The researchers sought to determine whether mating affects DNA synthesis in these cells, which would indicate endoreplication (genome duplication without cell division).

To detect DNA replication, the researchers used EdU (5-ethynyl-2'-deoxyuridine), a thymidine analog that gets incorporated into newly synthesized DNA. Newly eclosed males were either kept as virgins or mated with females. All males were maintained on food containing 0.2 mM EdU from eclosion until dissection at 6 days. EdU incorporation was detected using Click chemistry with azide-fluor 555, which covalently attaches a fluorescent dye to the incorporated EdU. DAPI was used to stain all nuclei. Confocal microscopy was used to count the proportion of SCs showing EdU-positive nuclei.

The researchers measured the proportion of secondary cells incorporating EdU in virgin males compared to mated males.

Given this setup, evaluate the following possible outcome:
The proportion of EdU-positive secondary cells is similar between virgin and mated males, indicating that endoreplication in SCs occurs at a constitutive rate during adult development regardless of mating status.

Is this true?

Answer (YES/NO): NO